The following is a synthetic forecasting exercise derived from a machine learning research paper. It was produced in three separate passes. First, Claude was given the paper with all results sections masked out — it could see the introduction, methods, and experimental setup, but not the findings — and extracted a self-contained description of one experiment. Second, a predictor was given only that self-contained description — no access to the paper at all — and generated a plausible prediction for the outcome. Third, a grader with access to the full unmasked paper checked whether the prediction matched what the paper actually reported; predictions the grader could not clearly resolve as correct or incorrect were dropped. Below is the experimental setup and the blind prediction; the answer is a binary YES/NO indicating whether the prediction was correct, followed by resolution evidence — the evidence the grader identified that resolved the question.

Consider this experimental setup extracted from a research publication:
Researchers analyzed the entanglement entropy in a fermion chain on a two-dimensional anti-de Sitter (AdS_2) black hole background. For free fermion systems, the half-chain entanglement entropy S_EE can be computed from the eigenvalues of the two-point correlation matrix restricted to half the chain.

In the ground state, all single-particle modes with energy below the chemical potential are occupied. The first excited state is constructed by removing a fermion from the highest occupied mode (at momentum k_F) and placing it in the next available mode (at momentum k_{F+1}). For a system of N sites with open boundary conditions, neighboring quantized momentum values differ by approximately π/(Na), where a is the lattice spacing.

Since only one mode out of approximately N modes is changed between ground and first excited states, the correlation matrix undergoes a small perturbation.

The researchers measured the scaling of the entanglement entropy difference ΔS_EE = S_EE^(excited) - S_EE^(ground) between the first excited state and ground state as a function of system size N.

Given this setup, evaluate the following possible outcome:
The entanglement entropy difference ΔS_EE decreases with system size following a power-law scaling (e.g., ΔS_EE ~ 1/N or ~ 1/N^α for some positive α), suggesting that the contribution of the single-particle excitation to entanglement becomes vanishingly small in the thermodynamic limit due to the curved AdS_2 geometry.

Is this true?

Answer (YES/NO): NO